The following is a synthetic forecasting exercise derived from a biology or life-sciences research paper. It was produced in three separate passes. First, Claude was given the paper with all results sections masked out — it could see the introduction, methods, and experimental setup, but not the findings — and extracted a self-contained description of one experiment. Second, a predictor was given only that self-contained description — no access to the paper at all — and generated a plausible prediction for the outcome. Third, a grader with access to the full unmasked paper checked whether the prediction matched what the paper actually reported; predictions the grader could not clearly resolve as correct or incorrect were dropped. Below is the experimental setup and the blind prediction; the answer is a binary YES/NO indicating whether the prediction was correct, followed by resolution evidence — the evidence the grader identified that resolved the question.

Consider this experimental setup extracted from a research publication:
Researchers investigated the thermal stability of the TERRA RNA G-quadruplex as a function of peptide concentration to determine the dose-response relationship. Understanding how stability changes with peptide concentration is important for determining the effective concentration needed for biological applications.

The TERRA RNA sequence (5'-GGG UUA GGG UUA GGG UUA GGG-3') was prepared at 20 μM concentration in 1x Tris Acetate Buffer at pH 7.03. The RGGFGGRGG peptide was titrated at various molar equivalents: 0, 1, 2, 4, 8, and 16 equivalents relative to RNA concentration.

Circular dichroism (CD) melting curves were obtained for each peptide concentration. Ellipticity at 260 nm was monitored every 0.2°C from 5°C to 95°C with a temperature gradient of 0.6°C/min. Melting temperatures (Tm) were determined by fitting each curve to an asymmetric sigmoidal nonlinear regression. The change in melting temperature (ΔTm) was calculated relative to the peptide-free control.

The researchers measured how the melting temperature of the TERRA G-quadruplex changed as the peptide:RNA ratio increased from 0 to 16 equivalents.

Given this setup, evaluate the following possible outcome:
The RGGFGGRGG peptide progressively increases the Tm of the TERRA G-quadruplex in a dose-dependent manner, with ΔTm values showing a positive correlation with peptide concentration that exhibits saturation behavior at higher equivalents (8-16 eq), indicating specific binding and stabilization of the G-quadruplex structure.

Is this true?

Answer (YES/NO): YES